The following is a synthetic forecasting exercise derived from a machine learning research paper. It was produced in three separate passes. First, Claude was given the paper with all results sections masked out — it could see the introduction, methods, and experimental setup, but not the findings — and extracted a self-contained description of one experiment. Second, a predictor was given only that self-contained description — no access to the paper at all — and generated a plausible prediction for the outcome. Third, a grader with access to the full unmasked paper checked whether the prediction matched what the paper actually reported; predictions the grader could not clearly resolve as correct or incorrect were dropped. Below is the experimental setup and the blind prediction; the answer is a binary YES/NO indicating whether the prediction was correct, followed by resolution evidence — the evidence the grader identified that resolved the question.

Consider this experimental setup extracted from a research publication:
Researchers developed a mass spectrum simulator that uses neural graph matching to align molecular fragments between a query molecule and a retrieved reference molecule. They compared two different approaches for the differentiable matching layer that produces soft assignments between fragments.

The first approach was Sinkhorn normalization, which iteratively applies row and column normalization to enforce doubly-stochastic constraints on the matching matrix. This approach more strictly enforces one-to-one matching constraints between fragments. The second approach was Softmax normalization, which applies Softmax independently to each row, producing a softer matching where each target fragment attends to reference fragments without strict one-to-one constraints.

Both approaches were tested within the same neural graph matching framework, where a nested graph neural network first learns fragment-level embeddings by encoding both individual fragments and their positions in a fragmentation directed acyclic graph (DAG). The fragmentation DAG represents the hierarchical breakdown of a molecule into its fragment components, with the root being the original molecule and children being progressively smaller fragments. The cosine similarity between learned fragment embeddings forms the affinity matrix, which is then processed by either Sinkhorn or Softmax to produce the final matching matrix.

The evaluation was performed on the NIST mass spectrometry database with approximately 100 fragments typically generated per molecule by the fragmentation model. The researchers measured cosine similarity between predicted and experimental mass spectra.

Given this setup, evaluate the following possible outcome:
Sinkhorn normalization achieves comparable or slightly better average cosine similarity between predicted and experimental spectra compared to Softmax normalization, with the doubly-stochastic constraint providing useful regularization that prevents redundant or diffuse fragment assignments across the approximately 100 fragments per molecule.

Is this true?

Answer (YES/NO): NO